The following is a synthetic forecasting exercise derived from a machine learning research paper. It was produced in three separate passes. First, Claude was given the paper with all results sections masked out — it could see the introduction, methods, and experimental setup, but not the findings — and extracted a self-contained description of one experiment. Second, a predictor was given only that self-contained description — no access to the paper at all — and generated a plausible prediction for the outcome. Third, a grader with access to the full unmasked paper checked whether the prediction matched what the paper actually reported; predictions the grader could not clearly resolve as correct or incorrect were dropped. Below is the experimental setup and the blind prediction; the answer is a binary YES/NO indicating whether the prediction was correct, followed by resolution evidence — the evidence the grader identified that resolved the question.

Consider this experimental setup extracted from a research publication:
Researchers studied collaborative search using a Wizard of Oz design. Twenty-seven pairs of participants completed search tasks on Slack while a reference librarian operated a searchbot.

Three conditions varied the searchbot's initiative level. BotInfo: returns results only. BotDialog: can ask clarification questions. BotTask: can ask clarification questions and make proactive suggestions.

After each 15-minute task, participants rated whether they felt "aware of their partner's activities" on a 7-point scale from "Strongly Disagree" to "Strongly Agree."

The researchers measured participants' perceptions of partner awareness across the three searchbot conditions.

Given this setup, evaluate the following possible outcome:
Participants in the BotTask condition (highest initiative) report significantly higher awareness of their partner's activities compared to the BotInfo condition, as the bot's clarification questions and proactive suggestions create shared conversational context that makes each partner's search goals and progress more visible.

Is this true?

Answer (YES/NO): NO